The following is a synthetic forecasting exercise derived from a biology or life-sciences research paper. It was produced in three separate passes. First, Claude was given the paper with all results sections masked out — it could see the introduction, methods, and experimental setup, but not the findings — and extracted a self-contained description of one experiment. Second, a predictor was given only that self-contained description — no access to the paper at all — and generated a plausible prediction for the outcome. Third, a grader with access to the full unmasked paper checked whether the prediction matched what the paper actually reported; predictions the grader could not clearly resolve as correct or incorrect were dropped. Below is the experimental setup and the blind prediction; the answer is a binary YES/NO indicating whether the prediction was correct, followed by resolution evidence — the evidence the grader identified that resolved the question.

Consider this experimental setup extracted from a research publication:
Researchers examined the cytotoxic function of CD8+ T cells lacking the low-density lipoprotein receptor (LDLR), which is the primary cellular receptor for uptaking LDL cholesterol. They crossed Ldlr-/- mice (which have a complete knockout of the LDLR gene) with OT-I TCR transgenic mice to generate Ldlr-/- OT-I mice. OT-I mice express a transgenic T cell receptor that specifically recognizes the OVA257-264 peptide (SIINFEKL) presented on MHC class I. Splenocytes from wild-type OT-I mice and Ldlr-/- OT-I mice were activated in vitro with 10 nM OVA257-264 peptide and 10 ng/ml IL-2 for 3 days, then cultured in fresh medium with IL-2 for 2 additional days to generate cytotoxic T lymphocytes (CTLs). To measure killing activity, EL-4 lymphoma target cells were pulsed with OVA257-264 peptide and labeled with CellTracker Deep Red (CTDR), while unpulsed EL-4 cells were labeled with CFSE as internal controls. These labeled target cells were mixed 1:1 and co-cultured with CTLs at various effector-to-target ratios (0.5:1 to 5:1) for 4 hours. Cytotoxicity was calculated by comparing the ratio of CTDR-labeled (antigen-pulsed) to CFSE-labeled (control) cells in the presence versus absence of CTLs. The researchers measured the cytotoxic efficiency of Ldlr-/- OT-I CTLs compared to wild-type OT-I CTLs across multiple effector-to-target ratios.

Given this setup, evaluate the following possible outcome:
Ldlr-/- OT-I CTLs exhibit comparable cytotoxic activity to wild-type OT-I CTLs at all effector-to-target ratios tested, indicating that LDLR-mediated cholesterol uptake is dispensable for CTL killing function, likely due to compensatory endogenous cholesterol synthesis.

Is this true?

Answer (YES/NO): NO